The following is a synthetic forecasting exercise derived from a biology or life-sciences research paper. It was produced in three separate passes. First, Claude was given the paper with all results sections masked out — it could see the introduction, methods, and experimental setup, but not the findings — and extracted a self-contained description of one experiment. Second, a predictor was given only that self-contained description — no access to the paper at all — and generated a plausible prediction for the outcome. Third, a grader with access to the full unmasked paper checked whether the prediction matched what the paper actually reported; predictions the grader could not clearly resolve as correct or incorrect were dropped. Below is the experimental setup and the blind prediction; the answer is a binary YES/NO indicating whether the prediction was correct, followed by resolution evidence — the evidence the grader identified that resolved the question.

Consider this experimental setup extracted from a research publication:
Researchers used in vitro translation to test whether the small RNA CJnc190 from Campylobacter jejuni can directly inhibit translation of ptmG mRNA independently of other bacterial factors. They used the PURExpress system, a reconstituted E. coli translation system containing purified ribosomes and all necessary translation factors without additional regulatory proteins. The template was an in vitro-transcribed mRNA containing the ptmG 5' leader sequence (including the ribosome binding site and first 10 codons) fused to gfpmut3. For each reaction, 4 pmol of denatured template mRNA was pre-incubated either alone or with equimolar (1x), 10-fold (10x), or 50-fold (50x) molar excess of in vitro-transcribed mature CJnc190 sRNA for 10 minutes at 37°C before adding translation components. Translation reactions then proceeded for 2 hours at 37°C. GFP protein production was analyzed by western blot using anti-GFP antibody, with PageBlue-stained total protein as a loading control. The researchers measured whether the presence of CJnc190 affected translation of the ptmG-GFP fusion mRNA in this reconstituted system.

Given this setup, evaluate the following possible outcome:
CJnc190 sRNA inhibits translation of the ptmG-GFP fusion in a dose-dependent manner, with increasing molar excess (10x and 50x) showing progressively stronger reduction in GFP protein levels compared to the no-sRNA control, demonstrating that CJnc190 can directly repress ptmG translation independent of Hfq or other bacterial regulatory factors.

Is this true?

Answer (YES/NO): YES